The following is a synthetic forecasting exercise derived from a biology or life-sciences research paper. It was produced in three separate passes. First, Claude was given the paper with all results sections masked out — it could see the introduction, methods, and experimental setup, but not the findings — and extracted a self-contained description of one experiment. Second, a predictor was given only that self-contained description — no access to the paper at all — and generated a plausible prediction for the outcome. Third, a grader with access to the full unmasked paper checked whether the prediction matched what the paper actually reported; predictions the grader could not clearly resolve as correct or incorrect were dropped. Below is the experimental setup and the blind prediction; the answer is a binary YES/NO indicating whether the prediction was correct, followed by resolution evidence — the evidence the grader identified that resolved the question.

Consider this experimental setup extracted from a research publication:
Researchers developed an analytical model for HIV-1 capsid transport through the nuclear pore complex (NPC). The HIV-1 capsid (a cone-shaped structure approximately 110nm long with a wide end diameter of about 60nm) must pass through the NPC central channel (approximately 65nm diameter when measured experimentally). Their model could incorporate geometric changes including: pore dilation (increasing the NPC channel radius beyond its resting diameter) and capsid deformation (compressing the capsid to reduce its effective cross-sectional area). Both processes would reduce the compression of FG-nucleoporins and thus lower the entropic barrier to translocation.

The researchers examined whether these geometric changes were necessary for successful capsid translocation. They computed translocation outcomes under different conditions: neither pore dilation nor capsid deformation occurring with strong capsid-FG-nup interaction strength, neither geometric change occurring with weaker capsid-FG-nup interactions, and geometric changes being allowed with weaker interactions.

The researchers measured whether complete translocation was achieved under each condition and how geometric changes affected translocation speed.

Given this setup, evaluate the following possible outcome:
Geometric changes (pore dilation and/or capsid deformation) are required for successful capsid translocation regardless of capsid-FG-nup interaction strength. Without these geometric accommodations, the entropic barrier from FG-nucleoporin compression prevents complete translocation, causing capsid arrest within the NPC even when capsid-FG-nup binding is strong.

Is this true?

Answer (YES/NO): NO